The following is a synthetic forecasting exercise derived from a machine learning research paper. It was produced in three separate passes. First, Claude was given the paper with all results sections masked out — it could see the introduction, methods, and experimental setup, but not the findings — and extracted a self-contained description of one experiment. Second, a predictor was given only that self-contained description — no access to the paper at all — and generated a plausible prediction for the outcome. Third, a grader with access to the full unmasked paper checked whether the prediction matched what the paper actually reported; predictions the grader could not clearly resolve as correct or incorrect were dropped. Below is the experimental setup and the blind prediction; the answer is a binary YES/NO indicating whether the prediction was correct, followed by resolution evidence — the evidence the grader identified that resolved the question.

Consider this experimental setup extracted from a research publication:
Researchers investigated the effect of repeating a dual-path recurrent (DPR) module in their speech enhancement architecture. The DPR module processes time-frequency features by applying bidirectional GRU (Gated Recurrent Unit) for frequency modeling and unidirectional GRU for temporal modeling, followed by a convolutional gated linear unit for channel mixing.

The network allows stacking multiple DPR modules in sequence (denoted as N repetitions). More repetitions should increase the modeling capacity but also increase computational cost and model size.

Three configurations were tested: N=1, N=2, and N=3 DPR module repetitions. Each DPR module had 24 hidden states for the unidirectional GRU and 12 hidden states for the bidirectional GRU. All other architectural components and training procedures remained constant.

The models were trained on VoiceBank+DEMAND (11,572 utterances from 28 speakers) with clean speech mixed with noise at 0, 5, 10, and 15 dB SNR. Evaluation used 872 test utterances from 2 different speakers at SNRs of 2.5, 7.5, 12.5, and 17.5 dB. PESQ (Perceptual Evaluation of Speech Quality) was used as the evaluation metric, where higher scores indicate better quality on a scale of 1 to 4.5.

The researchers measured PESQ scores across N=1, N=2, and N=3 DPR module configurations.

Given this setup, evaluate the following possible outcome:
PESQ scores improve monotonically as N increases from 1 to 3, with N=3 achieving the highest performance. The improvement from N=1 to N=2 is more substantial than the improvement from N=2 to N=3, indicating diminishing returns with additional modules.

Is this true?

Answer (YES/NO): NO